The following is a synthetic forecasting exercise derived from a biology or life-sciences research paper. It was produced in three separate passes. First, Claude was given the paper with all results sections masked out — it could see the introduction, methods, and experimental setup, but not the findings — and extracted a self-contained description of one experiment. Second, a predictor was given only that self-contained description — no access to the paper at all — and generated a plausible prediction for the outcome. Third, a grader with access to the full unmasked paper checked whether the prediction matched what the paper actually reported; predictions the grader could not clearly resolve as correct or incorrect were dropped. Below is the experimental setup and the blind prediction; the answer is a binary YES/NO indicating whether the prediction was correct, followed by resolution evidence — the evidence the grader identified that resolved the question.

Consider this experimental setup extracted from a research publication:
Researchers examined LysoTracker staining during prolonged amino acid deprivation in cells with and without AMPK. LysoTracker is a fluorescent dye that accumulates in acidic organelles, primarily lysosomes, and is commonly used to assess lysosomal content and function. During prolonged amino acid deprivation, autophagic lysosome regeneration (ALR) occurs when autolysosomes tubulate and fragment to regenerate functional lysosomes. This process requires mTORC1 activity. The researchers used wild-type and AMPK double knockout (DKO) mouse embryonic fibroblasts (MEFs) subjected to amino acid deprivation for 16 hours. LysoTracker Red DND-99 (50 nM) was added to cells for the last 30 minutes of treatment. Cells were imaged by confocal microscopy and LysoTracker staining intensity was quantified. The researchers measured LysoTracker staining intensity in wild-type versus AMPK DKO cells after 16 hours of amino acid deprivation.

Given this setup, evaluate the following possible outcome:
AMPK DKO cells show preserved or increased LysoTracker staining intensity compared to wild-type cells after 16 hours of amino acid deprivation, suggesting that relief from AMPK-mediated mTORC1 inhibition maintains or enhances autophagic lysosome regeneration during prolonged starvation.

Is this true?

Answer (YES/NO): YES